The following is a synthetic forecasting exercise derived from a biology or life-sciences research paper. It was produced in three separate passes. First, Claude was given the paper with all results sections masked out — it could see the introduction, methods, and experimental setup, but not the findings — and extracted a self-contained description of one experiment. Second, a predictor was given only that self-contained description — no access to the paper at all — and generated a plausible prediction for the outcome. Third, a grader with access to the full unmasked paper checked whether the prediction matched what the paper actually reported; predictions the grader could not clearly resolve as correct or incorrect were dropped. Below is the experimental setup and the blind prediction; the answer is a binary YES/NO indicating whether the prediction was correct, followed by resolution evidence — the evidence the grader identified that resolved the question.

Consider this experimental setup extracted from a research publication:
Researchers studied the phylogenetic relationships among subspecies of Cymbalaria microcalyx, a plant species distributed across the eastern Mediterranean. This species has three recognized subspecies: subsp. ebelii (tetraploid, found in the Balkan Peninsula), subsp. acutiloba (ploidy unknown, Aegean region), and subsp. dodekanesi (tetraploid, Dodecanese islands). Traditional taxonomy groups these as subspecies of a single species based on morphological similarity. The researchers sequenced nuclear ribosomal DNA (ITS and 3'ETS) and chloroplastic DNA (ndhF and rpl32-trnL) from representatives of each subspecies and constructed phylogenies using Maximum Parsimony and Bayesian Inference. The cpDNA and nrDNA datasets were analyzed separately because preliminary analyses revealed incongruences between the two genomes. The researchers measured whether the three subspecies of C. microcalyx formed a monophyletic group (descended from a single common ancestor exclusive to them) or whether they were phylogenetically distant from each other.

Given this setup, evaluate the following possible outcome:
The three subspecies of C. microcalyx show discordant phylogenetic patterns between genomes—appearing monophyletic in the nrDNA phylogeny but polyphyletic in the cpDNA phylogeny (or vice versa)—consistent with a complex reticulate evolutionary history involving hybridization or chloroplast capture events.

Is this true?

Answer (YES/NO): NO